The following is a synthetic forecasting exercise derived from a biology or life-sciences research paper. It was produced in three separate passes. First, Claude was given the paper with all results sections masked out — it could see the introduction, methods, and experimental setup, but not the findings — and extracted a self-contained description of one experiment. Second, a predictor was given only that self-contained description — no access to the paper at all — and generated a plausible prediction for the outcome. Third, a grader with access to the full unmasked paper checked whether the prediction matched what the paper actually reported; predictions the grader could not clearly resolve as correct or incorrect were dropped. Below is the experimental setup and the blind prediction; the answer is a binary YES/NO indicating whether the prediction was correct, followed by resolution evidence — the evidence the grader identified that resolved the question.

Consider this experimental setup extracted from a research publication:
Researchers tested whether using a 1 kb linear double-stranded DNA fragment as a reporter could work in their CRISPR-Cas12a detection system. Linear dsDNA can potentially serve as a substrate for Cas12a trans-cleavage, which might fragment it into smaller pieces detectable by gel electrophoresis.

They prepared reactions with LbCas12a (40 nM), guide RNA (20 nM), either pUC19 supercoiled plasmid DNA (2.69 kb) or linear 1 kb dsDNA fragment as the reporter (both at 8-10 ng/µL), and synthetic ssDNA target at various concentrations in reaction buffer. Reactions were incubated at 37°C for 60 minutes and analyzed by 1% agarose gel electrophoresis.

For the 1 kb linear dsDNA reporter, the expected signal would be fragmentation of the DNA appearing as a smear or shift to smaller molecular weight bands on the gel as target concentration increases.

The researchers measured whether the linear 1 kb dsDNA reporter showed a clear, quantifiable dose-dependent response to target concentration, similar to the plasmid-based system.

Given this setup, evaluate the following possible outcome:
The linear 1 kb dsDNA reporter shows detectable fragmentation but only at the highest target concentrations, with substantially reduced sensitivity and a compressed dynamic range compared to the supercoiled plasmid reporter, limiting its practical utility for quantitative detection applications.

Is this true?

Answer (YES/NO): NO